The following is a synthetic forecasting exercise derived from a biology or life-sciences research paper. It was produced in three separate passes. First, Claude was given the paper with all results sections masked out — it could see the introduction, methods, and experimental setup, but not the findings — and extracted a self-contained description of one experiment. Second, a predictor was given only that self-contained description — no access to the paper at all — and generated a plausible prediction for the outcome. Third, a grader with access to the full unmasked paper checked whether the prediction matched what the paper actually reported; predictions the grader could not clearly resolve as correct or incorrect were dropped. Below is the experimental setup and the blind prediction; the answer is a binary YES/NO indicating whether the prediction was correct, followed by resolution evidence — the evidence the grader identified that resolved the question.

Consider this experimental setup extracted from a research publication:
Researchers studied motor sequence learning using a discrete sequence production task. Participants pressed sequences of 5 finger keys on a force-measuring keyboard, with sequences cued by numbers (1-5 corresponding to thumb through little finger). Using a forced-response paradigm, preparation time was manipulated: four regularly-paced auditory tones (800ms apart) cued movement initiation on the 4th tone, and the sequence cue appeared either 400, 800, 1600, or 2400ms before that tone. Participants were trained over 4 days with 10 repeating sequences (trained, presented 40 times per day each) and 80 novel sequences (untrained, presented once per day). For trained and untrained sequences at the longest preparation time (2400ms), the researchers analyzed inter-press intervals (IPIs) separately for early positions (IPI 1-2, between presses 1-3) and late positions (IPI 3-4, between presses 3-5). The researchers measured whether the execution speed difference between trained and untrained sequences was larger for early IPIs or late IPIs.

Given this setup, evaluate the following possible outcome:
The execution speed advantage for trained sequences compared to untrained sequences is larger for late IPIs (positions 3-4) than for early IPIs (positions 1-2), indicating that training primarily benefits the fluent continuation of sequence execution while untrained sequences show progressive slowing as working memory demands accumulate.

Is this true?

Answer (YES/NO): YES